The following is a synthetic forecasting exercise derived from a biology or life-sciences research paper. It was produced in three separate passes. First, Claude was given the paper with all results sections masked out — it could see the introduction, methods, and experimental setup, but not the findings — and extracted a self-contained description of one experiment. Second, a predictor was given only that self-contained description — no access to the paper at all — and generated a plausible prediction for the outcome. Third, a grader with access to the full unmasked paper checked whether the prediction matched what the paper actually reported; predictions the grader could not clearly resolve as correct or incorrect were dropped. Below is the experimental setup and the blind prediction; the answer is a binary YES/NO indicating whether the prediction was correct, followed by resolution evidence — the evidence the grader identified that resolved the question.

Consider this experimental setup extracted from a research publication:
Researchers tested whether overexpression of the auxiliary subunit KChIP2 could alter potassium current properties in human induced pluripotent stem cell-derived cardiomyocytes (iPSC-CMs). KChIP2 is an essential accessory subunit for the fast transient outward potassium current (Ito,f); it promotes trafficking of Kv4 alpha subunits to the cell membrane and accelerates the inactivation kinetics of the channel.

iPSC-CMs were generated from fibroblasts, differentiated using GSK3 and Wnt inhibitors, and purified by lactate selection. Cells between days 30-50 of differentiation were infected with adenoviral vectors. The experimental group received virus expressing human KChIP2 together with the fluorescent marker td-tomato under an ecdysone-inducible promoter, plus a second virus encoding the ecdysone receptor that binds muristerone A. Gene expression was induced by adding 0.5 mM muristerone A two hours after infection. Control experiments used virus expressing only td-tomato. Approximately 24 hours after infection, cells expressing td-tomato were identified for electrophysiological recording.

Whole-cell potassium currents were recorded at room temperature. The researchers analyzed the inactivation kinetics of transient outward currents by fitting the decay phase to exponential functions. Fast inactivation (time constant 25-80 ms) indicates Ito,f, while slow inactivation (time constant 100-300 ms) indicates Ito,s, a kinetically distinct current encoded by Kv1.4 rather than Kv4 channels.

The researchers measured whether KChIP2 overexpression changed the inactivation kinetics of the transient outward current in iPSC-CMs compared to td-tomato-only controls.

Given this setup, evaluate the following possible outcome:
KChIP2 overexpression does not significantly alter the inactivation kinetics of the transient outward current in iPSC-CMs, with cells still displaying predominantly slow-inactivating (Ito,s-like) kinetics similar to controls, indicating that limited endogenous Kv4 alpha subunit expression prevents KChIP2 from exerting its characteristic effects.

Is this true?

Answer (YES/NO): NO